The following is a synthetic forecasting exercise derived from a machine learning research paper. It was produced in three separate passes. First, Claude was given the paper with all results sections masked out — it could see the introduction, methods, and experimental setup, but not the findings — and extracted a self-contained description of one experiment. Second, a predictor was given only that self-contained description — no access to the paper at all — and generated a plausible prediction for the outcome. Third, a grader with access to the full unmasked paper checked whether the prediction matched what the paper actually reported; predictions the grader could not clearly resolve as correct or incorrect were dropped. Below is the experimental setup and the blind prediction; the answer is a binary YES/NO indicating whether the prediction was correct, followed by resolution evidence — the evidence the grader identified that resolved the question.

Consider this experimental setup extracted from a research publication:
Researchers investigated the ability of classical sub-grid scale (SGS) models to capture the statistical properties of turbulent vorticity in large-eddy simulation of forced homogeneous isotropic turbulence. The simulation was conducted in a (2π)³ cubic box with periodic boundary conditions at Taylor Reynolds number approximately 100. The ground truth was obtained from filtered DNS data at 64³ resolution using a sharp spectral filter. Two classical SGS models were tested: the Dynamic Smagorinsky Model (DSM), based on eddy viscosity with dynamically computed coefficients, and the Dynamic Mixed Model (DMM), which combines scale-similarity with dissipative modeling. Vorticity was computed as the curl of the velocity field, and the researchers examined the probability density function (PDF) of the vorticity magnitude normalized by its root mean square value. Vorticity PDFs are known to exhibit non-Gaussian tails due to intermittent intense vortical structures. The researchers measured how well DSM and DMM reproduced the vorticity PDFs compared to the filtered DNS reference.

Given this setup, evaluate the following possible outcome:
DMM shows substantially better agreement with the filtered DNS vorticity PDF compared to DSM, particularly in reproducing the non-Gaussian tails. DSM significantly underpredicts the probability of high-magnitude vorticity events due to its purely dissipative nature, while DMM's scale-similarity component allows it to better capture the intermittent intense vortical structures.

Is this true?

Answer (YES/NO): NO